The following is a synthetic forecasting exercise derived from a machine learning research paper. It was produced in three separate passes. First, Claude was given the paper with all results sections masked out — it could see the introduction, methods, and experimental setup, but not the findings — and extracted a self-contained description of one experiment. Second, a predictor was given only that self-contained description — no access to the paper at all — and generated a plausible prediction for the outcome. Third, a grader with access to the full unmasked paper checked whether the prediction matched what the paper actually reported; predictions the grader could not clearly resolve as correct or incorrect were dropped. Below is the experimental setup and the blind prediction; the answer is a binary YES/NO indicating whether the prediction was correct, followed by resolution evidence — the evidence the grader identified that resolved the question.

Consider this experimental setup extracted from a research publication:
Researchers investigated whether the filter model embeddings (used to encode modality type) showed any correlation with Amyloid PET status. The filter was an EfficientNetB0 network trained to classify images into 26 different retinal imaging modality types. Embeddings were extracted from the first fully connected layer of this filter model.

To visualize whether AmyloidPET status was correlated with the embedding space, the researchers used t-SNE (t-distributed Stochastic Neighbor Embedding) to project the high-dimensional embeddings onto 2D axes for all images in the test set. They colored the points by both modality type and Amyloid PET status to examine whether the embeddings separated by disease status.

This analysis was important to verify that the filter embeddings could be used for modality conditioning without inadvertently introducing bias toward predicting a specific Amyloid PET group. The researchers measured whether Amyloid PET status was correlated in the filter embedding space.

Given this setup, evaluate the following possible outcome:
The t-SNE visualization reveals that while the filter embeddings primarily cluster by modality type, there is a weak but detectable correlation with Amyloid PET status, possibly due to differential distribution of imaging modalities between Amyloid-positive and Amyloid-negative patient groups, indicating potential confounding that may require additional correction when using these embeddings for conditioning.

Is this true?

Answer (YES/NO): NO